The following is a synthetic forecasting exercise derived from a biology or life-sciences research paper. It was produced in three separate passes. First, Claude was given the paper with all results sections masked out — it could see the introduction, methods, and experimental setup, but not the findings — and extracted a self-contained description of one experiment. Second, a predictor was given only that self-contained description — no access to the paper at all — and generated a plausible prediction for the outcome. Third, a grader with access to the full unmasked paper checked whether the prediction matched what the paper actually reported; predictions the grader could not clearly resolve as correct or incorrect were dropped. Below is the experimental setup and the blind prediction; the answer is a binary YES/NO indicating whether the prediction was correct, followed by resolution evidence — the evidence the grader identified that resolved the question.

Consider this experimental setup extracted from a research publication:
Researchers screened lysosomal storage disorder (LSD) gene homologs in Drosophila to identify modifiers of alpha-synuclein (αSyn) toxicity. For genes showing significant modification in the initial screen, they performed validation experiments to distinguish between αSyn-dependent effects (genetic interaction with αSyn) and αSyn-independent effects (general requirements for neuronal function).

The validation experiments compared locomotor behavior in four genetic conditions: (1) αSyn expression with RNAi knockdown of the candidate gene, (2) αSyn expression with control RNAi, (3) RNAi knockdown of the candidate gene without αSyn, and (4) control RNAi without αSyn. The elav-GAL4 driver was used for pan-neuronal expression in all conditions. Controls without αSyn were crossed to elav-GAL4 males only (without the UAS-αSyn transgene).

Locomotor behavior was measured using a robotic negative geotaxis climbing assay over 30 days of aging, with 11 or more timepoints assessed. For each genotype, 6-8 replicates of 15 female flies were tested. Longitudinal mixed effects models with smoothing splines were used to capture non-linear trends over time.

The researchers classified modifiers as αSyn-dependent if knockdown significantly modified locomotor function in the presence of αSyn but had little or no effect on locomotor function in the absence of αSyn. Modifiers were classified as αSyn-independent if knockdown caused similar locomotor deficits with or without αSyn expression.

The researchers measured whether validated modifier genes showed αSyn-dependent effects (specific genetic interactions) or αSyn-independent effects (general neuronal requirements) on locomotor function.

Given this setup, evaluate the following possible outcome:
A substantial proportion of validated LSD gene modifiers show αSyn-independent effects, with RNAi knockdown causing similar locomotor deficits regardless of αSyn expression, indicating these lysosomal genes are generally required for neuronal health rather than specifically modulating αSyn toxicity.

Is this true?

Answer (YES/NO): NO